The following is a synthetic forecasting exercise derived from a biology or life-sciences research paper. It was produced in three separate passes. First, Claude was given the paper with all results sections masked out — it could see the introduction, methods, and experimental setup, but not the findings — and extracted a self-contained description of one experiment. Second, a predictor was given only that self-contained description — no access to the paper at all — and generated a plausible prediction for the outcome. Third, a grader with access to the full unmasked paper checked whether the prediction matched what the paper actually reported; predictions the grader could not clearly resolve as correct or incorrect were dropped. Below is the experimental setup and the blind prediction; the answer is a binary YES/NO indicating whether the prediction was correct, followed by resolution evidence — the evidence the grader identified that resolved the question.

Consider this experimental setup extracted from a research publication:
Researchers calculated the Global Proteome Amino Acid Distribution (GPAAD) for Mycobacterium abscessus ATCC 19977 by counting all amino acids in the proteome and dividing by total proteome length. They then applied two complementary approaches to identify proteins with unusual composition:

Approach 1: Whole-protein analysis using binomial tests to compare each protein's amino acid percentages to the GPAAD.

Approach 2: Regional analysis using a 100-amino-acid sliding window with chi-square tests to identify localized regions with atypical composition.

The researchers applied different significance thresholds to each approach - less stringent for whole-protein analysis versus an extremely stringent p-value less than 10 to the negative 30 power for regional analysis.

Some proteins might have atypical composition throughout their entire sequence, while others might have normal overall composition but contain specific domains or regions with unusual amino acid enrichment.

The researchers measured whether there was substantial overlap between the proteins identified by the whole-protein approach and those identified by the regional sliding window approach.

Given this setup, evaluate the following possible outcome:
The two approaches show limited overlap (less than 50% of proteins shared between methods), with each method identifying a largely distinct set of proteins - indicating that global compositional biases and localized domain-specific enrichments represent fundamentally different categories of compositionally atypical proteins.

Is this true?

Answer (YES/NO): YES